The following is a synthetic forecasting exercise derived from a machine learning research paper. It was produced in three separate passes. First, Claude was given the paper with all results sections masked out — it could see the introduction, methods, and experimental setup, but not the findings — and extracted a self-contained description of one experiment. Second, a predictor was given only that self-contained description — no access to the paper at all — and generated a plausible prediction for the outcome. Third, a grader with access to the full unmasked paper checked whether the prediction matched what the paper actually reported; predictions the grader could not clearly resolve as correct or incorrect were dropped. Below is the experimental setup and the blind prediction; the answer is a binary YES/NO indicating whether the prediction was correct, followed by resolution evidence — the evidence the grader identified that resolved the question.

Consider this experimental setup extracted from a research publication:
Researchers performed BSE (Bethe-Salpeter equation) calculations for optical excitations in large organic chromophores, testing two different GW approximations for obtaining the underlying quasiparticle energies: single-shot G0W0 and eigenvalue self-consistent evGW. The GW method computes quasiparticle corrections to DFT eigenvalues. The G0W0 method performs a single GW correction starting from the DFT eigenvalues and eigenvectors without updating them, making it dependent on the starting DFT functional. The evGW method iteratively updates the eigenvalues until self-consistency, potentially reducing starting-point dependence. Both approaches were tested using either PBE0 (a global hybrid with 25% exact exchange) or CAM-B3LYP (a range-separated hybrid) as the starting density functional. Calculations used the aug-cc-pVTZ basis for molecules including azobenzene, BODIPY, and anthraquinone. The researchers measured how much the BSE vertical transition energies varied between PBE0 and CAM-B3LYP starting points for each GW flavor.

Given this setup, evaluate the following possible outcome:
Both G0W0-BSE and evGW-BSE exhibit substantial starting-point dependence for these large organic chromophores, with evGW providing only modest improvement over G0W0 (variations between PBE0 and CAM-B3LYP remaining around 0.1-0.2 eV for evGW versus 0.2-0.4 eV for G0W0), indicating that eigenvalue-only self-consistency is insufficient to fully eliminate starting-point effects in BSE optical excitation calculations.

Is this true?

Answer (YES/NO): NO